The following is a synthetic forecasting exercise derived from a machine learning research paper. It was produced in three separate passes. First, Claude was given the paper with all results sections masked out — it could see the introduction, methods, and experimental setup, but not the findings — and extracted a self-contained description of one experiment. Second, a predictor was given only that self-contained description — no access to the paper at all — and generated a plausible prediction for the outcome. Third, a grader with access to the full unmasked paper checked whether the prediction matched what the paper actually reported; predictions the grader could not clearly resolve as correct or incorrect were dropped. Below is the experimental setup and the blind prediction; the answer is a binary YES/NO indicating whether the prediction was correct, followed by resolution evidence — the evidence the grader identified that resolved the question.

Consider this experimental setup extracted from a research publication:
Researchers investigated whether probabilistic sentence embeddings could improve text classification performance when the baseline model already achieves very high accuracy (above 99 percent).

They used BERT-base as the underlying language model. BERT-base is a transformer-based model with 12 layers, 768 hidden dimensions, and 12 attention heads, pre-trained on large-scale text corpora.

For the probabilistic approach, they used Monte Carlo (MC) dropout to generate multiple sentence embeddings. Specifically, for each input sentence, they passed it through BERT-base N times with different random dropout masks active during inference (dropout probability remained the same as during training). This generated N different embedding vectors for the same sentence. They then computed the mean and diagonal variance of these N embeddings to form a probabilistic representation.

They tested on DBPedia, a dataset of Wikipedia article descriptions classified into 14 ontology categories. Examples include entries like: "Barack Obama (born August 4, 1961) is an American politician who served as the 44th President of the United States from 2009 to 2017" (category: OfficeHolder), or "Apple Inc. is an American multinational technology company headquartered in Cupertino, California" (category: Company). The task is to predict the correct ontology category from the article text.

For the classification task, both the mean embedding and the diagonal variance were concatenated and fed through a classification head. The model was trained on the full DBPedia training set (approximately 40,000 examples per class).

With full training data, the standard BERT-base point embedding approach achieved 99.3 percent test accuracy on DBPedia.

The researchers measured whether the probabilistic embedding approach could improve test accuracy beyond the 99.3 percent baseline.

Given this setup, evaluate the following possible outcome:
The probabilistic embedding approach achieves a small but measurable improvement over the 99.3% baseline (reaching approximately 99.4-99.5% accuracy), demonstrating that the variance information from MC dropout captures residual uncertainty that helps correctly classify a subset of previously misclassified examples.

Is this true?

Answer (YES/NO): NO